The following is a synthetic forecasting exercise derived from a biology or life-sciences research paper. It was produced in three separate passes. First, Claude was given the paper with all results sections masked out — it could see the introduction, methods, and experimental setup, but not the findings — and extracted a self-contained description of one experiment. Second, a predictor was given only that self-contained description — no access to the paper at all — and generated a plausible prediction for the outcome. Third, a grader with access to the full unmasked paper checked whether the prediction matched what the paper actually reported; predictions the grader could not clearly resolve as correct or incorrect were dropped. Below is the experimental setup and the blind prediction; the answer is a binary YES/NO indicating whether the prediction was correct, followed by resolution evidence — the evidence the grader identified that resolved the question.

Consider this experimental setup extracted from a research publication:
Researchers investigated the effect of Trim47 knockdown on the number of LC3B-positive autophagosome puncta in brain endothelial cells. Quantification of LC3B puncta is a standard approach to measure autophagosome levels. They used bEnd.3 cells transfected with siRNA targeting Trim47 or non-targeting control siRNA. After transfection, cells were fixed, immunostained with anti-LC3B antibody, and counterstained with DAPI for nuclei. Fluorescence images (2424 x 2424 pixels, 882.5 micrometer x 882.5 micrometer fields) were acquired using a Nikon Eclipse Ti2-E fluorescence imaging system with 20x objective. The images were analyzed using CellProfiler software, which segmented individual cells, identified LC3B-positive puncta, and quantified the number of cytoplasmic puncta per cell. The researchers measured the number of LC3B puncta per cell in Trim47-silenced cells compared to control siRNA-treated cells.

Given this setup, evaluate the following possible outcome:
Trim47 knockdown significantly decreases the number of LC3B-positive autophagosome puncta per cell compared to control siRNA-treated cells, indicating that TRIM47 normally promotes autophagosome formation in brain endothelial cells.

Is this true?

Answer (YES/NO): NO